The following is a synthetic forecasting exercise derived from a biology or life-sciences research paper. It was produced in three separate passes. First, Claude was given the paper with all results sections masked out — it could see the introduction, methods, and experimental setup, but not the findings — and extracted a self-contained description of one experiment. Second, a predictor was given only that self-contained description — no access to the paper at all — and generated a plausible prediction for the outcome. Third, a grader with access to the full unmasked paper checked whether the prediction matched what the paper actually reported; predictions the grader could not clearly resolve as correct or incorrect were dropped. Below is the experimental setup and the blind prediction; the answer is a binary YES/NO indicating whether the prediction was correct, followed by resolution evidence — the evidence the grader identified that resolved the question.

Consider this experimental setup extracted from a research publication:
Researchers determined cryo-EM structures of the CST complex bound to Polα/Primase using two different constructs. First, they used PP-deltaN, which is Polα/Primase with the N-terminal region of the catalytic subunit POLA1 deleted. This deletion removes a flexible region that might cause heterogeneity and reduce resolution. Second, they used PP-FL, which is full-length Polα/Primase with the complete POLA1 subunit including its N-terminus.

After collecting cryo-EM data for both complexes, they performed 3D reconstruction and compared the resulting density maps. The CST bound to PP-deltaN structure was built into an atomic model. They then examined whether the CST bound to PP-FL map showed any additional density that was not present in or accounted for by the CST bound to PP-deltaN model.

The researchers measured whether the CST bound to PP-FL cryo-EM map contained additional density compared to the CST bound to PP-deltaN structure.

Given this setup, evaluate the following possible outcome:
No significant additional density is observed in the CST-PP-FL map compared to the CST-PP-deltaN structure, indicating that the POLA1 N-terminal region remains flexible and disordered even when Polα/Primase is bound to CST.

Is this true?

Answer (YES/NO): NO